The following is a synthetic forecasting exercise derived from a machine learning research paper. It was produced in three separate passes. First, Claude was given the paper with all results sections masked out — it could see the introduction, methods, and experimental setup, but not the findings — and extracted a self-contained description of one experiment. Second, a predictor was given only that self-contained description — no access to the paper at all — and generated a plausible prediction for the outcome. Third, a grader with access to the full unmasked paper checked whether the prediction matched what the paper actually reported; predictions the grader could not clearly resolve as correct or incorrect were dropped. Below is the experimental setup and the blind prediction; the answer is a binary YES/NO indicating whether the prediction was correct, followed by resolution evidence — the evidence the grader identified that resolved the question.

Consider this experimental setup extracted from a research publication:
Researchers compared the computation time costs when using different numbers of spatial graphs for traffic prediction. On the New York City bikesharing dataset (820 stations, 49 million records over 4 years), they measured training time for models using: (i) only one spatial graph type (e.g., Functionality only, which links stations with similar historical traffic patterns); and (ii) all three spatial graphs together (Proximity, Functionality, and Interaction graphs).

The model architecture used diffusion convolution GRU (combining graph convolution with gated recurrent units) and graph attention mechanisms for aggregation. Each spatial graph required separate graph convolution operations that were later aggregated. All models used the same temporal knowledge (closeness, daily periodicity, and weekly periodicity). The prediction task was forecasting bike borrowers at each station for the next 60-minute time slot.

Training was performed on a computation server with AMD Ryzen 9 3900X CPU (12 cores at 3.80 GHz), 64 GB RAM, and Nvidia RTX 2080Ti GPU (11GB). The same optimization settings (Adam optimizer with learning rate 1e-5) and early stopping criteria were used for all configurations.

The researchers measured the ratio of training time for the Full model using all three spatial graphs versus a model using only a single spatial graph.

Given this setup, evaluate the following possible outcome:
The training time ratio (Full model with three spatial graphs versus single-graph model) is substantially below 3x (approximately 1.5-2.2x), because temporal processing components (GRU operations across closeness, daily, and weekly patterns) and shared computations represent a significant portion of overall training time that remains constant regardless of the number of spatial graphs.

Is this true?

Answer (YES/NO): NO